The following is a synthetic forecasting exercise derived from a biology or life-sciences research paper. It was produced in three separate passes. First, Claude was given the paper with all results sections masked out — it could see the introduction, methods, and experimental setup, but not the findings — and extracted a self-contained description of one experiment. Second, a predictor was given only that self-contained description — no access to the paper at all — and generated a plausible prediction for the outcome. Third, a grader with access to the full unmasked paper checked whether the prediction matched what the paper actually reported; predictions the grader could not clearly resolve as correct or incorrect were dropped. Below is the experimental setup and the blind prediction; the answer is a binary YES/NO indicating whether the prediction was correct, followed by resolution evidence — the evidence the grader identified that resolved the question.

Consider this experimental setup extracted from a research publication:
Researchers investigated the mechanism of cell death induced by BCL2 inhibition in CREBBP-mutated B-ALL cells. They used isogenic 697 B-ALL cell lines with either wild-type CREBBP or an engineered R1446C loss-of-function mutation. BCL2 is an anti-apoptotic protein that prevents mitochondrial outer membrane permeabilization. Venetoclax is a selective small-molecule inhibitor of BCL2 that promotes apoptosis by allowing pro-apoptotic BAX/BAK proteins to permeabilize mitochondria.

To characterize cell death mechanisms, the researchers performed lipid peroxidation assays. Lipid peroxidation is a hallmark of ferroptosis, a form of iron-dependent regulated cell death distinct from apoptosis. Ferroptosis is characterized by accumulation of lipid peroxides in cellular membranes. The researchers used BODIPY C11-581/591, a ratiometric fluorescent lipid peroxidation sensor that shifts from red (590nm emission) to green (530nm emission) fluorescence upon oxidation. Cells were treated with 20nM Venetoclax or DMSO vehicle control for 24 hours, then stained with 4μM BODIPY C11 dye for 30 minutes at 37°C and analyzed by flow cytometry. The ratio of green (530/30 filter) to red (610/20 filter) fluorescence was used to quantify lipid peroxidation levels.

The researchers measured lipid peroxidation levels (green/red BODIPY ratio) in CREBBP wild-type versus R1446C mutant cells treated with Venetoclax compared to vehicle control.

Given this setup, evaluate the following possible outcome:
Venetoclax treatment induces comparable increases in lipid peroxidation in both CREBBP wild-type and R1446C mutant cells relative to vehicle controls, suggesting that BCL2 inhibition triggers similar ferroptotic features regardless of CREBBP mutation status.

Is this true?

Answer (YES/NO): NO